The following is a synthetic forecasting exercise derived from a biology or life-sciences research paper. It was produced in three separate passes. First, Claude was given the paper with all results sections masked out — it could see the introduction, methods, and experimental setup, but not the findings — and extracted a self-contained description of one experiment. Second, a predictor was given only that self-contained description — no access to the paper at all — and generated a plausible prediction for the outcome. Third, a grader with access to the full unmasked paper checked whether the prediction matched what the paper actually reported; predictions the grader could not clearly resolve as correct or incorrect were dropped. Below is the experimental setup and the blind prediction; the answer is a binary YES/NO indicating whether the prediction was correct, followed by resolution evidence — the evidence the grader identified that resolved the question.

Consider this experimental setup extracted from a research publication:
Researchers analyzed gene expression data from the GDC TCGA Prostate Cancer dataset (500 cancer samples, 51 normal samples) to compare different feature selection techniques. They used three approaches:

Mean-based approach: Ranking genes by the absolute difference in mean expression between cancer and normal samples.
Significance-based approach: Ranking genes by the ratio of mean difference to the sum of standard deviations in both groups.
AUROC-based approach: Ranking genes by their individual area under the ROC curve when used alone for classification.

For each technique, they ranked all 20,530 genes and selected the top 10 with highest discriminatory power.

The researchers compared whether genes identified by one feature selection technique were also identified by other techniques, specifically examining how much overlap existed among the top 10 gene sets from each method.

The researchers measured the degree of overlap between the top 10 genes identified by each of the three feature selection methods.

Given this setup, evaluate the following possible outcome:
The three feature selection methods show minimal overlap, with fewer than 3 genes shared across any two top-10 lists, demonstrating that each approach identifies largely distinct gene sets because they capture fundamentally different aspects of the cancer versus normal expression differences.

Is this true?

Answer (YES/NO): NO